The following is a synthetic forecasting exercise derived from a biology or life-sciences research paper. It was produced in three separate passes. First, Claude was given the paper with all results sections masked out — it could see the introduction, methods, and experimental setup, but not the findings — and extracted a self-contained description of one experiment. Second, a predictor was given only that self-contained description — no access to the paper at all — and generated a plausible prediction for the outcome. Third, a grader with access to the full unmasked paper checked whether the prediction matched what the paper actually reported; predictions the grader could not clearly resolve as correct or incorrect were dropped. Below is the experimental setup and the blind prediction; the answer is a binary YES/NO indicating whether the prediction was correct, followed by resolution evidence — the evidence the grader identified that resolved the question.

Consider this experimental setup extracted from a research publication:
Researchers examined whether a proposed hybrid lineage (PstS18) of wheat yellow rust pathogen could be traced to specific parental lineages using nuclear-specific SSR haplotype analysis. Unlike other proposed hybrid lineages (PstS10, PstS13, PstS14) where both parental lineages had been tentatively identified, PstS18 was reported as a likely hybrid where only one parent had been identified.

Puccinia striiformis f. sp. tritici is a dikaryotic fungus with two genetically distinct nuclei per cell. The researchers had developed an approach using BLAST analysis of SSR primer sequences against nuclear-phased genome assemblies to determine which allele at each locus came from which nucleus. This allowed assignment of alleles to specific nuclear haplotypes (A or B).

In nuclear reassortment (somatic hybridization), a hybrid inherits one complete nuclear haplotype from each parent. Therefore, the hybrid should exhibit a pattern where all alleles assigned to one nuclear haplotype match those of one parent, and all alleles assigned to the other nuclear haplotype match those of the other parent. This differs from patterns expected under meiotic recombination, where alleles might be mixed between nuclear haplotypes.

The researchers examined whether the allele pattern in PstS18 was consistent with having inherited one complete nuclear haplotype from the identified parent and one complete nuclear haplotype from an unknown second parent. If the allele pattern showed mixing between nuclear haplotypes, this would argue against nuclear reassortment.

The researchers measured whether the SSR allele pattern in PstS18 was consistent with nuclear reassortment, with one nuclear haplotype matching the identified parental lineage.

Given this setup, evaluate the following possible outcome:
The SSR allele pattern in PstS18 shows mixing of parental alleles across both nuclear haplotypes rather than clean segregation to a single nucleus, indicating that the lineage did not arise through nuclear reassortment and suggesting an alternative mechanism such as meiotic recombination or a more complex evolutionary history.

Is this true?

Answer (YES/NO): NO